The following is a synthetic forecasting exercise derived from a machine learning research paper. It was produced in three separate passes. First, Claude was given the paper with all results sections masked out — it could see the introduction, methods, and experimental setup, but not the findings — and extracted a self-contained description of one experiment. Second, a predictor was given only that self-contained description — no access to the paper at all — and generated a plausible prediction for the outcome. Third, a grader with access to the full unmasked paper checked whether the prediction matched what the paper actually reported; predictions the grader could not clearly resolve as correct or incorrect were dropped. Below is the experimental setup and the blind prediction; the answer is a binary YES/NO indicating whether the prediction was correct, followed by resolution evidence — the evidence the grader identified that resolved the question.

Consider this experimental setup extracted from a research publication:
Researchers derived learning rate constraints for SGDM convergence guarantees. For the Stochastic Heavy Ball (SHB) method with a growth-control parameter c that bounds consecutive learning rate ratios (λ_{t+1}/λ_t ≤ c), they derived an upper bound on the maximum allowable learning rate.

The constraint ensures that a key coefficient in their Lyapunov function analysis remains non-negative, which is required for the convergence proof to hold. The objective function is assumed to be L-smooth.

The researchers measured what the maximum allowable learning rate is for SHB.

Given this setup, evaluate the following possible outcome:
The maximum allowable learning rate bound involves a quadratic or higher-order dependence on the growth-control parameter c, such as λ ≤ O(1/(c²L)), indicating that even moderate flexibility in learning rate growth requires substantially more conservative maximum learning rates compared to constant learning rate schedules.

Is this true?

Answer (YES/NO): NO